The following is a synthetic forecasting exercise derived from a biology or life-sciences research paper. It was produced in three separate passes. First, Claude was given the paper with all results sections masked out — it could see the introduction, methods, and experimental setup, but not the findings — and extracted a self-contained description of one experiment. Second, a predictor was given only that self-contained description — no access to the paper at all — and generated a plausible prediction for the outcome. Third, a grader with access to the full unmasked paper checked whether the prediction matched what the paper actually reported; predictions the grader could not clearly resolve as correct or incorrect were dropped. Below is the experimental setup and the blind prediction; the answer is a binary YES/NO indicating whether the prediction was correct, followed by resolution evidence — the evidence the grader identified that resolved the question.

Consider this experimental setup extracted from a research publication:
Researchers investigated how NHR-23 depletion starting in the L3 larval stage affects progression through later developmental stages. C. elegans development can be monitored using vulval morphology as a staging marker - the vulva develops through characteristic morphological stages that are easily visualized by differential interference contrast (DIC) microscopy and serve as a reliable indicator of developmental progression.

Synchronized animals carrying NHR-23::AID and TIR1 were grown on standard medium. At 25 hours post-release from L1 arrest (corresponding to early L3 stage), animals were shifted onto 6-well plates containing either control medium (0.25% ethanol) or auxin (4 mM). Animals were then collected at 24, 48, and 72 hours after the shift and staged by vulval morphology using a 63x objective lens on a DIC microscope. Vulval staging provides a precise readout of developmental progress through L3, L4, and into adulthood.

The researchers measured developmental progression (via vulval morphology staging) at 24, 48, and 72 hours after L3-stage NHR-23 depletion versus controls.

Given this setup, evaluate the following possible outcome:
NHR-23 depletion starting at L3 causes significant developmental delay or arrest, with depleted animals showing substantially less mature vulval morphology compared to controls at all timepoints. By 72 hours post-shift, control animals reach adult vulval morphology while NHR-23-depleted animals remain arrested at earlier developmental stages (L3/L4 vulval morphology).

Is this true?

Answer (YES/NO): NO